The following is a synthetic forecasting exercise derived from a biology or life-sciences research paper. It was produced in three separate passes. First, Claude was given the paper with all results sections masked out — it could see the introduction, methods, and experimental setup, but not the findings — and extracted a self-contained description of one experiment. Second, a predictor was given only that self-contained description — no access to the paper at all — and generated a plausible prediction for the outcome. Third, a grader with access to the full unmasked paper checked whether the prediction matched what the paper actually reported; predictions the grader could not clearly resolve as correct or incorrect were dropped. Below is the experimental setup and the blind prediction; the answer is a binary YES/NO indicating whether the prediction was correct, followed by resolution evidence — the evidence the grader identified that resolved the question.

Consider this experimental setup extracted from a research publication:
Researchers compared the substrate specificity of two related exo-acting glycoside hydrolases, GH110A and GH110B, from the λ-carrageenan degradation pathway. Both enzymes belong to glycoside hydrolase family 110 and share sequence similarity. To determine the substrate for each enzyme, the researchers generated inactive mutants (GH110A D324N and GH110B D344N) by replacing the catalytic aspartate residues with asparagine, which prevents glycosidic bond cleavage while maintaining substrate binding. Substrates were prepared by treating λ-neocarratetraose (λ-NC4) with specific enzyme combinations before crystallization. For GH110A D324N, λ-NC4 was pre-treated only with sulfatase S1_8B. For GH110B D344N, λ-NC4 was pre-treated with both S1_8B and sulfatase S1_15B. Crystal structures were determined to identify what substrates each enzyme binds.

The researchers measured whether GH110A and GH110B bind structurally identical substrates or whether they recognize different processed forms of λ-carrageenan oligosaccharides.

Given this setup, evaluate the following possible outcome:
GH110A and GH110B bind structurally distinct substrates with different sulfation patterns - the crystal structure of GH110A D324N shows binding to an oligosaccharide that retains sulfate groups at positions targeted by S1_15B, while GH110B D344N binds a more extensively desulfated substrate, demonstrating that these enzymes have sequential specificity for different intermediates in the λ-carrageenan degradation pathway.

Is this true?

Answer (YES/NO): YES